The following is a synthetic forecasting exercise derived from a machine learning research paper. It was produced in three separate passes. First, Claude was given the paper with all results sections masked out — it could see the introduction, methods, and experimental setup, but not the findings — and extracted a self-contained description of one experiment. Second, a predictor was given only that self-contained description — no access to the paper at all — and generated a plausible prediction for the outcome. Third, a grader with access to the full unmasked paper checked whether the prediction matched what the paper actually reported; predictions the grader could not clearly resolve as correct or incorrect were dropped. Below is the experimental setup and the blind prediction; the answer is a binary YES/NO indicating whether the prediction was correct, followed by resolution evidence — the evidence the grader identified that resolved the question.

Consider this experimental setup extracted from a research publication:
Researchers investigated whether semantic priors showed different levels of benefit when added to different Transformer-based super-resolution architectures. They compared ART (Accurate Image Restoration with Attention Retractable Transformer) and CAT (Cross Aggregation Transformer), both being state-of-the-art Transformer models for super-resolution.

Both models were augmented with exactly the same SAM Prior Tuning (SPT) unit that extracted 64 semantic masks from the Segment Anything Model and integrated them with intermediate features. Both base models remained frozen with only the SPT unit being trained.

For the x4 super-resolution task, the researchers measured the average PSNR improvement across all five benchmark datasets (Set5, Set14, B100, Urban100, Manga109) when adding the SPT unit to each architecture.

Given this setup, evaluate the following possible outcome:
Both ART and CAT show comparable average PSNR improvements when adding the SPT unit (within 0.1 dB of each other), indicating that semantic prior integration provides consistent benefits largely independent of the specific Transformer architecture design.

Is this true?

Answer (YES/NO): NO